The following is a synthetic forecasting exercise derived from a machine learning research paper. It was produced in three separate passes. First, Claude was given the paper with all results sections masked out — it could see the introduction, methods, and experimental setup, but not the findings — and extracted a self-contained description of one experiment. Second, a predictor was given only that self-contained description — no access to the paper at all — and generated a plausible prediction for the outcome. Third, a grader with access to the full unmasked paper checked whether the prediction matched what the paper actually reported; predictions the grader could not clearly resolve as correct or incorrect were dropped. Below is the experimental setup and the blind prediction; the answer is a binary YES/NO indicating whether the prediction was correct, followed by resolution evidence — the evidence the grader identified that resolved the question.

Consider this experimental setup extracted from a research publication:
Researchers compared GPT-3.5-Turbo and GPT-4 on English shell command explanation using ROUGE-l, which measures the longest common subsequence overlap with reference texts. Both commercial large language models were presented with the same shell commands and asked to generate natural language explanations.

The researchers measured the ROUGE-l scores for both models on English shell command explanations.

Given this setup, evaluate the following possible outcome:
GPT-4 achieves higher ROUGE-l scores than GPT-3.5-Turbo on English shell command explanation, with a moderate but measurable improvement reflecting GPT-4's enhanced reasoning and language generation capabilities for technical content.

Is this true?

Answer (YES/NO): NO